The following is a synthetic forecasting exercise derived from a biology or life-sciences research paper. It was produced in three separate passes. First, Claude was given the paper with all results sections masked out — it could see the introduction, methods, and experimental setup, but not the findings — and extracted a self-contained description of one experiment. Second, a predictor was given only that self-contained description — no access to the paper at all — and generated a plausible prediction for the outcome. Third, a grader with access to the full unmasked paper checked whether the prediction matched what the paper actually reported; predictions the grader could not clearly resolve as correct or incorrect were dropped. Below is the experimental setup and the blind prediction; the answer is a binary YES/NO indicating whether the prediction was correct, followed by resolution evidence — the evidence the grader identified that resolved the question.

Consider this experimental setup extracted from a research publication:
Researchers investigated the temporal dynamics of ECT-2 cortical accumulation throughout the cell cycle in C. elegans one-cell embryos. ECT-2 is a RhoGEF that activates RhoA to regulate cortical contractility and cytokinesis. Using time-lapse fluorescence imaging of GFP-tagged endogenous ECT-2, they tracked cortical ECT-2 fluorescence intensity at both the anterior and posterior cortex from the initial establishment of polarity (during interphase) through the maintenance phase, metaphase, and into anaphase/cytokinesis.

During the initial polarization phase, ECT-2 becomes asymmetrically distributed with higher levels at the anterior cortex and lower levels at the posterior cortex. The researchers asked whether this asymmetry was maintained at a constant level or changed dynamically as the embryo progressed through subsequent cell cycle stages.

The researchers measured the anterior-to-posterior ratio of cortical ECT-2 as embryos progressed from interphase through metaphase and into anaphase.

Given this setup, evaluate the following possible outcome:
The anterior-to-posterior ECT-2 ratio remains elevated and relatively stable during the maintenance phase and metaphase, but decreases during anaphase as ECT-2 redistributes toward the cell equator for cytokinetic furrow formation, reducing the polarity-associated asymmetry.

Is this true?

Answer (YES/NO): NO